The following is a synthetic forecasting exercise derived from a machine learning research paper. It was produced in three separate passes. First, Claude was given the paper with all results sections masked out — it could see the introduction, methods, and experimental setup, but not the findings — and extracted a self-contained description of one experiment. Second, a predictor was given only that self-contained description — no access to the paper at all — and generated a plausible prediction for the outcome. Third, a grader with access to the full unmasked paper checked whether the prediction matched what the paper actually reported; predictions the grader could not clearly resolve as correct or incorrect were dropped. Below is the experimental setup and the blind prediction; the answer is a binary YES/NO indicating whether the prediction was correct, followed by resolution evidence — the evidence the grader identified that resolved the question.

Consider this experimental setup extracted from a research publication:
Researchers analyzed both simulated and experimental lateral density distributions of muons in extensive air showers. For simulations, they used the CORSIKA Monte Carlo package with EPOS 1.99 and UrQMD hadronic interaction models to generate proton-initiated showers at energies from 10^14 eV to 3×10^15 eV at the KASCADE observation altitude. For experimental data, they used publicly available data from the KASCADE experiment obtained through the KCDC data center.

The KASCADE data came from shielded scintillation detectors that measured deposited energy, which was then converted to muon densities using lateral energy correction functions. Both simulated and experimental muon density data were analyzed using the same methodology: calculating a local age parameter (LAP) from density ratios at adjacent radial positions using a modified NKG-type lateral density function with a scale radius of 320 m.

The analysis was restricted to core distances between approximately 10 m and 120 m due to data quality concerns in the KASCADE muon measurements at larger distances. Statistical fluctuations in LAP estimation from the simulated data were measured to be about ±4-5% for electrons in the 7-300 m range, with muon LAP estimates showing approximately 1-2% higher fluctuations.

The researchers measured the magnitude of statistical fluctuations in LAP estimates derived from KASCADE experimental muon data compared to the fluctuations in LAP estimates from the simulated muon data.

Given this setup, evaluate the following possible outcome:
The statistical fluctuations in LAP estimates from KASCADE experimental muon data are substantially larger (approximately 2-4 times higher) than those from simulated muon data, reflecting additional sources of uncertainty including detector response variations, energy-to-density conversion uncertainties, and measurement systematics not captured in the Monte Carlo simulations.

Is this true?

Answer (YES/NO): YES